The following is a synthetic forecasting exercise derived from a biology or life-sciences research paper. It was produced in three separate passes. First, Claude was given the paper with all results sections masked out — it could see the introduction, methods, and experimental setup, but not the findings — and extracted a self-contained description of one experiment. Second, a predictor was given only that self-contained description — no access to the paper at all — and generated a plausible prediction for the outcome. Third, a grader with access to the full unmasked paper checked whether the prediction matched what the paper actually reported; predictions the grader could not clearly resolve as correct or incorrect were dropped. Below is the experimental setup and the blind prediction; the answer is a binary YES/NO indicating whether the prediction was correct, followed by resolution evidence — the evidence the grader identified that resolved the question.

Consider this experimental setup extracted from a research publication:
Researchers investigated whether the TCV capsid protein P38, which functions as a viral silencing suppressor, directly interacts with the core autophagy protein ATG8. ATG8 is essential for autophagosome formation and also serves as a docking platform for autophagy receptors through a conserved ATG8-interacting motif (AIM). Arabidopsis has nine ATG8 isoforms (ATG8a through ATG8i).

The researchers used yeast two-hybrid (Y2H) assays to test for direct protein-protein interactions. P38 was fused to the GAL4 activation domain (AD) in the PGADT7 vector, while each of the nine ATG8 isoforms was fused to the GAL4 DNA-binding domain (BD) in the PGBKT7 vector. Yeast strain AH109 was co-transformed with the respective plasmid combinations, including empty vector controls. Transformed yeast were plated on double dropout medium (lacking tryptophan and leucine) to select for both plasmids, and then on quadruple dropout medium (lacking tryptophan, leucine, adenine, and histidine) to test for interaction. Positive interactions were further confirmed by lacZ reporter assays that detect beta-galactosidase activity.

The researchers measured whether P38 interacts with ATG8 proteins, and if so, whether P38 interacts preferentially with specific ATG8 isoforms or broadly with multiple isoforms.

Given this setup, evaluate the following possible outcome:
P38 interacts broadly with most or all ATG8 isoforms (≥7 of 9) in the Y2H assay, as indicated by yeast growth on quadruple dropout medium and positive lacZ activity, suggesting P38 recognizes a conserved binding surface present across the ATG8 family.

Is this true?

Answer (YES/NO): YES